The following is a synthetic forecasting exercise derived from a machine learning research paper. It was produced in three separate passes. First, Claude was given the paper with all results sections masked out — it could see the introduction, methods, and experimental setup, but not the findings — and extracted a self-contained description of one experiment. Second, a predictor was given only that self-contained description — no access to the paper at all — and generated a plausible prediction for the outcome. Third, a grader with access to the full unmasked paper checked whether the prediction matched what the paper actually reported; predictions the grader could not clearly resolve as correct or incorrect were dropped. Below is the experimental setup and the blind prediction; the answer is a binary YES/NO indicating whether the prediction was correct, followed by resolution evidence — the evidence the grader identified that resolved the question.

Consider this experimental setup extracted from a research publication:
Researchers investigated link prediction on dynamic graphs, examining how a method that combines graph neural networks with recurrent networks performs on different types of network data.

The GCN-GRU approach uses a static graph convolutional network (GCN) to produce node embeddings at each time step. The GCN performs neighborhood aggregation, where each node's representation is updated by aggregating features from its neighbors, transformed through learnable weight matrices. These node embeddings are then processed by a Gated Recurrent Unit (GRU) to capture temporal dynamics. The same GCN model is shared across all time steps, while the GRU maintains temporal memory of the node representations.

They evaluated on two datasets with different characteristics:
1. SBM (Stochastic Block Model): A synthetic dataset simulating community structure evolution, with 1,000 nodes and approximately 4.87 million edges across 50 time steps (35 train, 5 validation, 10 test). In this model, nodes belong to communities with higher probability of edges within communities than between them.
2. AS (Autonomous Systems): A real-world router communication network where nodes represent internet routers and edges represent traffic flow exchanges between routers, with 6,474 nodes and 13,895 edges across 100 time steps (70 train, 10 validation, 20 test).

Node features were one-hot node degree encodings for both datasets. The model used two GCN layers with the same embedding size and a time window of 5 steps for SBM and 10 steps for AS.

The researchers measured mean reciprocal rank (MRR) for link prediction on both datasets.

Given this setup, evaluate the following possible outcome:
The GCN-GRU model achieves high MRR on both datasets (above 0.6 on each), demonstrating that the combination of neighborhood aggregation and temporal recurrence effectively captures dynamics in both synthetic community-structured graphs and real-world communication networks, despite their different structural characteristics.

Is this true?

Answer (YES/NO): NO